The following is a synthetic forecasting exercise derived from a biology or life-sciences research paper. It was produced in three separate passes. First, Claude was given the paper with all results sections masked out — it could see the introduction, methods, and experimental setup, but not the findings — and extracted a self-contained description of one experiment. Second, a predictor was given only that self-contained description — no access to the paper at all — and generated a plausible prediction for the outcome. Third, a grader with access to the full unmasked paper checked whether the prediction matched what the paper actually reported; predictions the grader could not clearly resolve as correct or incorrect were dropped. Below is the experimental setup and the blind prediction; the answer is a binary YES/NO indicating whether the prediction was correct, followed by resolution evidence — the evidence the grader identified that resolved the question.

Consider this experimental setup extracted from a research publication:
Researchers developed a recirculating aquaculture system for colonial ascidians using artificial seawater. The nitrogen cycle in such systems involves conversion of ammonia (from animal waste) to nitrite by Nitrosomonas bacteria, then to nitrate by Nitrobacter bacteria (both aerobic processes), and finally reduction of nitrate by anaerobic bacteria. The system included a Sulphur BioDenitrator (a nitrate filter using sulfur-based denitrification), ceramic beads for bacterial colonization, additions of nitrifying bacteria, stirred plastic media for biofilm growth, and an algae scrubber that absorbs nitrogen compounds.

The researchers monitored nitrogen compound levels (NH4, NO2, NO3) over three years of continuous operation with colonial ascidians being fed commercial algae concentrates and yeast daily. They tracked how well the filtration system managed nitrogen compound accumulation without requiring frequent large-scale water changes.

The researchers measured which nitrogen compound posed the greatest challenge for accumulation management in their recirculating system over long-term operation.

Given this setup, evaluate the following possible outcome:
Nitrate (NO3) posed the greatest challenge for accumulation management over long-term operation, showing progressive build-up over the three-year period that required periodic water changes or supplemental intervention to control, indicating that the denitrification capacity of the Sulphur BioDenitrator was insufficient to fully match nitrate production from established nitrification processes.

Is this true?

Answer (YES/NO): YES